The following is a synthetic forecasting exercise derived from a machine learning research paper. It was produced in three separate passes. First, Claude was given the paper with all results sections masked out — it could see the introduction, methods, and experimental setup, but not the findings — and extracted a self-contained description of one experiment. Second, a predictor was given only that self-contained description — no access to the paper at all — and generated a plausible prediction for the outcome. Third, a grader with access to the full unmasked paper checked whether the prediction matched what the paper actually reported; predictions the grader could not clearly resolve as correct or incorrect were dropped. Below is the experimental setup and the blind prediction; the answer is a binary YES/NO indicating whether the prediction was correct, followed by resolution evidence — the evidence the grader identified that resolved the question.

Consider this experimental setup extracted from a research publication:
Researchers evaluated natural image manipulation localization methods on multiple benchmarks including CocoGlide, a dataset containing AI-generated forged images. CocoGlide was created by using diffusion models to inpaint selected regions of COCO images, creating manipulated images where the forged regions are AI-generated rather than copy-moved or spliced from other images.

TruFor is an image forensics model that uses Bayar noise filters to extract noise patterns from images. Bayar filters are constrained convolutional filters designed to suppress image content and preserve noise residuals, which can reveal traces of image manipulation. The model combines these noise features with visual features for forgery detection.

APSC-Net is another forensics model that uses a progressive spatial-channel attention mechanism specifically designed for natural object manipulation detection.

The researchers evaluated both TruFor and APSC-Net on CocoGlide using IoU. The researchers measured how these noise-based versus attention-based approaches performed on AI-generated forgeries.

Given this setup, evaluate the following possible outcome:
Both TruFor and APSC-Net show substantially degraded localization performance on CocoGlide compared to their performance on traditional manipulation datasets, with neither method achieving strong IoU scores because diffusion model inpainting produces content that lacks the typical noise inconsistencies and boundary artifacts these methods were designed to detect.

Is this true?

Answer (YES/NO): NO